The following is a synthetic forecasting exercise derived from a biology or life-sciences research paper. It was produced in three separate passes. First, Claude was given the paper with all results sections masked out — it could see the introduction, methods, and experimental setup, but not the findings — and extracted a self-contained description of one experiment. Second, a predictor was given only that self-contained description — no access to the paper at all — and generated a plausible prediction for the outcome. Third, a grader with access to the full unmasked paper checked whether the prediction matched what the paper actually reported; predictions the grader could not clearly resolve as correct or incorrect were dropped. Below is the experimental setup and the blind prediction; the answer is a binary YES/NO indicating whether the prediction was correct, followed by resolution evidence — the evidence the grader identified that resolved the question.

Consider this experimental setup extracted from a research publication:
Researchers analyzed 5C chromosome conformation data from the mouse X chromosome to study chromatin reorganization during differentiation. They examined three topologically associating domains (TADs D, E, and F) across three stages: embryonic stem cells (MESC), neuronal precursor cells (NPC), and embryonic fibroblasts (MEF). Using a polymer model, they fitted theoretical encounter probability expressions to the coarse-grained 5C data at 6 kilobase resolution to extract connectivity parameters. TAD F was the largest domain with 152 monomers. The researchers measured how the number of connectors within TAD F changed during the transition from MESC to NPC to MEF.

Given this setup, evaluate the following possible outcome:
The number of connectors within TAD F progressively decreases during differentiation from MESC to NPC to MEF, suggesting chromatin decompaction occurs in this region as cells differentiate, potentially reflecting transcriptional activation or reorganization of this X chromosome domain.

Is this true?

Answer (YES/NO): NO